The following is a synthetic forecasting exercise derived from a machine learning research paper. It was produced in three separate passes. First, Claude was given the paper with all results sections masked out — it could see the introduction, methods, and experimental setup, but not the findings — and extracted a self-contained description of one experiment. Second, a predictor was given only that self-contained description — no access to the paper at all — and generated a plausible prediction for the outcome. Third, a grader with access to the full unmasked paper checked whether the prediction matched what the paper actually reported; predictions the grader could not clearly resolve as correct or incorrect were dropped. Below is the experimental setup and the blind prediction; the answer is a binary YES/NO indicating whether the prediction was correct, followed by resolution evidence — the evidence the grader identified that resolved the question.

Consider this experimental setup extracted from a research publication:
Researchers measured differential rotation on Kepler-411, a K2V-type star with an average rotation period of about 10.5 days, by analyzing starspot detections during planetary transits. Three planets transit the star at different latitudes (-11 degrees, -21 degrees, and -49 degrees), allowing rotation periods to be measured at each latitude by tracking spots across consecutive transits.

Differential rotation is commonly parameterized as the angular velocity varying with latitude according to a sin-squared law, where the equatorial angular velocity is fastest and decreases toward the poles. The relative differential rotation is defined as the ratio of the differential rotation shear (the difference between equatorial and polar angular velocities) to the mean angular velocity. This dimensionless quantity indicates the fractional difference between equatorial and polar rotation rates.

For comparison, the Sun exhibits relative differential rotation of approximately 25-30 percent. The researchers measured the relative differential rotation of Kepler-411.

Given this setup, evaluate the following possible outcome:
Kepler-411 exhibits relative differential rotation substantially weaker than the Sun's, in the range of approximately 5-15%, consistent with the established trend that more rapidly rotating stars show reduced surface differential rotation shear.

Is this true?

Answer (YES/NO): YES